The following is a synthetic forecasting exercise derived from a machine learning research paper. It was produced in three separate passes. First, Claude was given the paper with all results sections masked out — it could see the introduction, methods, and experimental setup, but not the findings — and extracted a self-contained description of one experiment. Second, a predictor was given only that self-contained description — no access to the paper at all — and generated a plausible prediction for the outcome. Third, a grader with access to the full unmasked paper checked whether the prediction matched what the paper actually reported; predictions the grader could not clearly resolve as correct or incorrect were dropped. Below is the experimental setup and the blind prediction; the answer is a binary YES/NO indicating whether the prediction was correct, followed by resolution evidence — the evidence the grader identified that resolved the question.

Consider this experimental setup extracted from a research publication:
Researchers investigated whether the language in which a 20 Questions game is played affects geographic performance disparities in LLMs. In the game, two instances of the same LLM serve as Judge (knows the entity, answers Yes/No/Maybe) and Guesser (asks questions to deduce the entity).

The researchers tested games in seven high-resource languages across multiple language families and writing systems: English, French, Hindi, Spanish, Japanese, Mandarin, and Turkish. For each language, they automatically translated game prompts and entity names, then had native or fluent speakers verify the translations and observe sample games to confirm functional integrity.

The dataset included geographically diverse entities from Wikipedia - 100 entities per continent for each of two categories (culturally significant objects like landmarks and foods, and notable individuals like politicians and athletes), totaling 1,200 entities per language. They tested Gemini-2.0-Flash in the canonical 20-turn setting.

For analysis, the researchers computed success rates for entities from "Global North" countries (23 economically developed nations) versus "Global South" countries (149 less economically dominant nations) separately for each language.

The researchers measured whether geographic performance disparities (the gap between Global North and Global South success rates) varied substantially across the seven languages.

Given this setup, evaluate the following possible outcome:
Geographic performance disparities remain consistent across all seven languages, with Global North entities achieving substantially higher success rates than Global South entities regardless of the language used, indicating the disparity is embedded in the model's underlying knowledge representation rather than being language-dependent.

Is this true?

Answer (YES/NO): YES